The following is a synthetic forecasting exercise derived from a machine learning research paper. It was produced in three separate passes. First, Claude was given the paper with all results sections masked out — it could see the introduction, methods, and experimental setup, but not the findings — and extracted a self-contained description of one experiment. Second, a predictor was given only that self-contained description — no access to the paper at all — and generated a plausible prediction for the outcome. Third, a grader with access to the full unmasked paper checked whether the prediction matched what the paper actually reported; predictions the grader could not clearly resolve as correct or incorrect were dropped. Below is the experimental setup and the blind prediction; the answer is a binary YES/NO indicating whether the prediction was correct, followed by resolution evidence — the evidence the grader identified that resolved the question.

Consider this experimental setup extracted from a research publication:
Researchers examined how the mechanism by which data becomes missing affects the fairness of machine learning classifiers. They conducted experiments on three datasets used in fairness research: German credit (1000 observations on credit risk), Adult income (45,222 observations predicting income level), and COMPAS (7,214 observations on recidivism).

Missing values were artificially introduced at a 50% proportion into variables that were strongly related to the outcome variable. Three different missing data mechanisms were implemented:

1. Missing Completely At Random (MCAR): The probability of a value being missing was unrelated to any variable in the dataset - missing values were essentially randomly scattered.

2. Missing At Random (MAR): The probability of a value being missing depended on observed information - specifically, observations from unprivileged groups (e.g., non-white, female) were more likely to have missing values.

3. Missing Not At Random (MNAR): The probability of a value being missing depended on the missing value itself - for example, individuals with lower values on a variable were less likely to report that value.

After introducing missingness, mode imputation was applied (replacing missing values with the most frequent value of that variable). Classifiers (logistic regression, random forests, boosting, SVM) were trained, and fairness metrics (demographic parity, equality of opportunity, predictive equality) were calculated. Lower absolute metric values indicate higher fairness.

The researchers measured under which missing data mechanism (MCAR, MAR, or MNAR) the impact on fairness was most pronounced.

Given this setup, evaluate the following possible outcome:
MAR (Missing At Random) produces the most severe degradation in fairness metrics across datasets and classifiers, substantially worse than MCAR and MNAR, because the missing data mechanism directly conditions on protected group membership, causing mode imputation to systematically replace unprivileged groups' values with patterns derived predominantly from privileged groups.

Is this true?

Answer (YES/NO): NO